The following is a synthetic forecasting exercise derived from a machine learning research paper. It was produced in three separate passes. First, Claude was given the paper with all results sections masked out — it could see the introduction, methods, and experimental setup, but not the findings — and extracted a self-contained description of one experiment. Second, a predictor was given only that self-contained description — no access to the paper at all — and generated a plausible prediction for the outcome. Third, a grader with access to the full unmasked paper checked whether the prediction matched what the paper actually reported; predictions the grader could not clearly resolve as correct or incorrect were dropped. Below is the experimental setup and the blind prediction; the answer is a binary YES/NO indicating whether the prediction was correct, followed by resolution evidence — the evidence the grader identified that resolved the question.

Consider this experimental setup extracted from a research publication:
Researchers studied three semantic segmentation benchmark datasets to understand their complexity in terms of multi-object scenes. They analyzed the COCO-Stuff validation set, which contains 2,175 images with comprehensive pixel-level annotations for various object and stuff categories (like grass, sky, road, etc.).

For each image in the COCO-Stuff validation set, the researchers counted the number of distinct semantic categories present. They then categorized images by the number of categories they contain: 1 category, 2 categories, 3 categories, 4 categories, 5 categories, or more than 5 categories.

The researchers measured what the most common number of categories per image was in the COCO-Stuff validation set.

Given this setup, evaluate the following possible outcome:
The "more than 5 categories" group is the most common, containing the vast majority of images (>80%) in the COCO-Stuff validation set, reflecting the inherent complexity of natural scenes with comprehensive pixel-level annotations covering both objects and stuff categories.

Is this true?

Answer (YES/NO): NO